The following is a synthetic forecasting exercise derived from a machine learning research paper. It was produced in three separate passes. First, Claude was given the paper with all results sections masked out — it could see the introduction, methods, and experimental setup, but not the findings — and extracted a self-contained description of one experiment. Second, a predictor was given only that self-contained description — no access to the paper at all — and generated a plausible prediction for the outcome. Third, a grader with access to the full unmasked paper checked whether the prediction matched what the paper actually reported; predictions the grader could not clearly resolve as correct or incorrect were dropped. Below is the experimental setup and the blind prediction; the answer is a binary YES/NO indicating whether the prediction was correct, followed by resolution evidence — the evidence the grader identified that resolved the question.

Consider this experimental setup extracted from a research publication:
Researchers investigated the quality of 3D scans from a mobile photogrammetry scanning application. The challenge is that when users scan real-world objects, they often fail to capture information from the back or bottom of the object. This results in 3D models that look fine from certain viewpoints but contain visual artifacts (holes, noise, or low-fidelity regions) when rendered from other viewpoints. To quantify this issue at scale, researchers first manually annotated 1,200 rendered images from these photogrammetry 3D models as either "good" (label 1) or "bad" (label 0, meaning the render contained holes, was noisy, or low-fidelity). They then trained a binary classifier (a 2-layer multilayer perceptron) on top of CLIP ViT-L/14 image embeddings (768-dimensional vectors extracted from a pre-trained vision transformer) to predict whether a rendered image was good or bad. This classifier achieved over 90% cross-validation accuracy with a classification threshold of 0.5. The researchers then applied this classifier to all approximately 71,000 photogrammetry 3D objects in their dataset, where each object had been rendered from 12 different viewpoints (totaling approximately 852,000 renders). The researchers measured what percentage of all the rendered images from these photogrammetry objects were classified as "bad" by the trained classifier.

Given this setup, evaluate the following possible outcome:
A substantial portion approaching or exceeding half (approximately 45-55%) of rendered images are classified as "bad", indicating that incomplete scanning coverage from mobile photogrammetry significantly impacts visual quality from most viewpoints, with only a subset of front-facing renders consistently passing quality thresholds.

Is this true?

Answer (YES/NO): NO